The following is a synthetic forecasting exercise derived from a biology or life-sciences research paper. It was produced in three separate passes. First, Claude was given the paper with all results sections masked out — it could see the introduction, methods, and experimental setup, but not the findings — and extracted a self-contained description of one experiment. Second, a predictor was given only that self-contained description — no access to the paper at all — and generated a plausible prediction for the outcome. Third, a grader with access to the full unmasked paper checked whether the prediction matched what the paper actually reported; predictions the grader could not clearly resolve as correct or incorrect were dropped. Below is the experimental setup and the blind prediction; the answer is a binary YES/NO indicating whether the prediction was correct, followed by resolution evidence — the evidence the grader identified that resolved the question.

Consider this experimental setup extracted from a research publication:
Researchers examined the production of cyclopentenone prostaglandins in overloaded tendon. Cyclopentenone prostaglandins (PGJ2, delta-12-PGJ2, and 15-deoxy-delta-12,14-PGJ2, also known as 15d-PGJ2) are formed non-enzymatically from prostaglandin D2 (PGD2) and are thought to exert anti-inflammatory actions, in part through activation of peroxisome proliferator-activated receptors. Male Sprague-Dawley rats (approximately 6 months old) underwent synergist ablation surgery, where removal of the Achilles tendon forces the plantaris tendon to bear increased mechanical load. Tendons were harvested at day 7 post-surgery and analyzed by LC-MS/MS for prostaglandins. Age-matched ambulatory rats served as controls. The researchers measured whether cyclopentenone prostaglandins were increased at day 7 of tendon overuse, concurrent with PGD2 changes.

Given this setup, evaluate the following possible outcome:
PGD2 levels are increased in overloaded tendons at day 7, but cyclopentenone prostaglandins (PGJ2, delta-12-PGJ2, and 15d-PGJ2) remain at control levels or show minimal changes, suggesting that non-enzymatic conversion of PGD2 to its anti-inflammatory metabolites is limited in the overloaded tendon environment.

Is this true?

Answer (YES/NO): NO